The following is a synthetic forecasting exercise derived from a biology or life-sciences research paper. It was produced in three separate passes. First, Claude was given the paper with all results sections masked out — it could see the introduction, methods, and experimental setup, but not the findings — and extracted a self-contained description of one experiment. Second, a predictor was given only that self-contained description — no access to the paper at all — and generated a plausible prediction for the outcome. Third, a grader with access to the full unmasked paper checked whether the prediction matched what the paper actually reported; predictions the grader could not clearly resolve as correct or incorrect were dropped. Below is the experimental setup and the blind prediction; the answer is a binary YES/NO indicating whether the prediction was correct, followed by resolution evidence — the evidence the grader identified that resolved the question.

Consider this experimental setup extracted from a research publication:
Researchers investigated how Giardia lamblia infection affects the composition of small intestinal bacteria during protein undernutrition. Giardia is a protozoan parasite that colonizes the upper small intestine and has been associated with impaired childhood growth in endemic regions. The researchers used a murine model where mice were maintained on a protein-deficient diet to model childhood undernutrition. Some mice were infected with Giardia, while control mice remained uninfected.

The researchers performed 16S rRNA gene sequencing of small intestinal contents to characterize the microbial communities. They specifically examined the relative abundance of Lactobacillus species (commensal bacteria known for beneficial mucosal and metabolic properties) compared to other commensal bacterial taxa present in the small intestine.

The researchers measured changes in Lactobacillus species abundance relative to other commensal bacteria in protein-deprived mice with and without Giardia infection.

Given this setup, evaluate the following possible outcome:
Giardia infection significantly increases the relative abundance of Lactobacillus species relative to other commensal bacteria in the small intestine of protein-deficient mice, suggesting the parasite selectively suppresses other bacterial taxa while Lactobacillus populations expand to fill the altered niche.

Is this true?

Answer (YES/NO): NO